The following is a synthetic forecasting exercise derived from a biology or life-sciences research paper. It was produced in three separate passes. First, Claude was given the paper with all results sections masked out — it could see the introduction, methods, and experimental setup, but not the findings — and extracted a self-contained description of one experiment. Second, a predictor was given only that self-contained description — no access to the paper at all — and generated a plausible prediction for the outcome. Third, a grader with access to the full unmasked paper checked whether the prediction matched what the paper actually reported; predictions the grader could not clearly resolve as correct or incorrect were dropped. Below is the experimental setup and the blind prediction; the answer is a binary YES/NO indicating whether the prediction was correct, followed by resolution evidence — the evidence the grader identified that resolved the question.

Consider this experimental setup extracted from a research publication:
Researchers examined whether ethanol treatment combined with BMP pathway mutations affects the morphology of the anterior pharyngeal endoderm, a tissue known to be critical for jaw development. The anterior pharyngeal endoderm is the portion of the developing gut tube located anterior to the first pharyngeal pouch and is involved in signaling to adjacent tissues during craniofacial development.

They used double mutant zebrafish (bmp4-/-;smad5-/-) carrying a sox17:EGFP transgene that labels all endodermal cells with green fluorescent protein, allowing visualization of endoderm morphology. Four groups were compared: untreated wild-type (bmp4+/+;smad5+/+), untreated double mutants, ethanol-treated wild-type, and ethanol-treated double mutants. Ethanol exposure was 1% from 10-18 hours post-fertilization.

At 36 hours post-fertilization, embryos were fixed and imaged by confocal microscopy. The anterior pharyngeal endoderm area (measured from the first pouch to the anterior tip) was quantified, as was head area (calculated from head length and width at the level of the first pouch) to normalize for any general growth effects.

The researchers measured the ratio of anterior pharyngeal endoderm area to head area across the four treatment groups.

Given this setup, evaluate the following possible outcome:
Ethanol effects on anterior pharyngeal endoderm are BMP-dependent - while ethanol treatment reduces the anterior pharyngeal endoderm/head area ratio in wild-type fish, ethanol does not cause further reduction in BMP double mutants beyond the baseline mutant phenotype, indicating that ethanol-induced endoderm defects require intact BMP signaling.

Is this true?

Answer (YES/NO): NO